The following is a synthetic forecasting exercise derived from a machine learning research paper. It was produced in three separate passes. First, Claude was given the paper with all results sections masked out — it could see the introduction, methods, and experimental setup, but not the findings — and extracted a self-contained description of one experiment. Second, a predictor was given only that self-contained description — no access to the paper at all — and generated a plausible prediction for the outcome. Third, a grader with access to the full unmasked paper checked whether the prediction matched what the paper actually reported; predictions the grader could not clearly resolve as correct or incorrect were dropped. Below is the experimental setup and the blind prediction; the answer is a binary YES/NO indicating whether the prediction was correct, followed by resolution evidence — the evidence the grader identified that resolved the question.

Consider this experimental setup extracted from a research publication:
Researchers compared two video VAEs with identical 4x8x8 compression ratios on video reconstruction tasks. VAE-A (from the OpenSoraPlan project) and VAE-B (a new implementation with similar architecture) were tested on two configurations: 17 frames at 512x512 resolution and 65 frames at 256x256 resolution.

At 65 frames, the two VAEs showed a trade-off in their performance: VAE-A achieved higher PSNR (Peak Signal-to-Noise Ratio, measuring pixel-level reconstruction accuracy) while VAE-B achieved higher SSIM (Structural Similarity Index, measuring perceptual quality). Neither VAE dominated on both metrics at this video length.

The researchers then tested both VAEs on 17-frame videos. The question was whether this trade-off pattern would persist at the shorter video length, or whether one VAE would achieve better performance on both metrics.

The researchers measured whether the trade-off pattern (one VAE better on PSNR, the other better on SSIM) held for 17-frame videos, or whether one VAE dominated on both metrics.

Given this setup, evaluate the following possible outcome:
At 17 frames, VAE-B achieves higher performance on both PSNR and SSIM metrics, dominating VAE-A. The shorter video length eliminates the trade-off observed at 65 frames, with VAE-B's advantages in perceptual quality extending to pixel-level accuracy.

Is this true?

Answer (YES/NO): YES